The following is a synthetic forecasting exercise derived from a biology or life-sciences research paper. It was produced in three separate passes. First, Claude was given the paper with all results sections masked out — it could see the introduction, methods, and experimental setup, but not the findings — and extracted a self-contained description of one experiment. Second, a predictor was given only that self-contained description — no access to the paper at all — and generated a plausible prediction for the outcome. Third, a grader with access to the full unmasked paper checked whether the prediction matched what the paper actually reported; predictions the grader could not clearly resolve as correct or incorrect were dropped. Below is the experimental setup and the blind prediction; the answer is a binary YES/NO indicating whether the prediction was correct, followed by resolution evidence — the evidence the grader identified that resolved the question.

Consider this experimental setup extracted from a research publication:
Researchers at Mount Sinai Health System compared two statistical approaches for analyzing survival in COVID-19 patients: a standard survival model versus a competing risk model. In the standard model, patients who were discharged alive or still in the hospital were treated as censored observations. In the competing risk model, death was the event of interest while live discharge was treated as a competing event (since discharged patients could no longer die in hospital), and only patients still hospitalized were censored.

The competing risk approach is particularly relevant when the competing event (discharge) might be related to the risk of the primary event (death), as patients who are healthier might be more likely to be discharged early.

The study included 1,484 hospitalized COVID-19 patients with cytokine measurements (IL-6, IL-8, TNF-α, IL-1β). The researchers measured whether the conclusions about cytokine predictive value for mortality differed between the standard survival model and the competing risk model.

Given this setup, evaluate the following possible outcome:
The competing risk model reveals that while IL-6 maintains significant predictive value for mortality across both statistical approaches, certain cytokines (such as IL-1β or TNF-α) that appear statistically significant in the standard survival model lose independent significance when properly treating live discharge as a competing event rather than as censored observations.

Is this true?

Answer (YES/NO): NO